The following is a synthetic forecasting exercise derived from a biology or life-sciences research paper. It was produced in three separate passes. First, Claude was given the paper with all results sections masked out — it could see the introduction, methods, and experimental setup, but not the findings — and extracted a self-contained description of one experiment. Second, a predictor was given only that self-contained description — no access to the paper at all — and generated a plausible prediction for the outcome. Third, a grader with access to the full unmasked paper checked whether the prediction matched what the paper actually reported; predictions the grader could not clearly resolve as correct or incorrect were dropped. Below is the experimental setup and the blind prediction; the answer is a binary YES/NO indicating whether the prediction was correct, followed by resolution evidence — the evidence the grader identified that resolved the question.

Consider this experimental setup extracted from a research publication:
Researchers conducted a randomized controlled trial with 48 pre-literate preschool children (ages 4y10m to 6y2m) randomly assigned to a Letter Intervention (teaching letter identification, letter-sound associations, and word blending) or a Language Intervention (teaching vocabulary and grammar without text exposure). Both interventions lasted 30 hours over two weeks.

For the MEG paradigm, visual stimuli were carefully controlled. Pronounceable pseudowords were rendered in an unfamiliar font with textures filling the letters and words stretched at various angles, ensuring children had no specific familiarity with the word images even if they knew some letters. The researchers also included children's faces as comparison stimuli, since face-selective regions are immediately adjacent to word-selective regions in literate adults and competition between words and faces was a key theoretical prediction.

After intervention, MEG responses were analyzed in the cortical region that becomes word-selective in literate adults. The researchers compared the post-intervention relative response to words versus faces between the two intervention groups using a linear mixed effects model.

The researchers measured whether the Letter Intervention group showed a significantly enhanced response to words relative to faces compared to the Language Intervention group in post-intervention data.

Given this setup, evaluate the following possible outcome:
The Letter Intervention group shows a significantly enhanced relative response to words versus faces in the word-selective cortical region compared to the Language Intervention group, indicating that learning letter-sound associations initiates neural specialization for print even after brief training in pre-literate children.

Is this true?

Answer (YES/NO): NO